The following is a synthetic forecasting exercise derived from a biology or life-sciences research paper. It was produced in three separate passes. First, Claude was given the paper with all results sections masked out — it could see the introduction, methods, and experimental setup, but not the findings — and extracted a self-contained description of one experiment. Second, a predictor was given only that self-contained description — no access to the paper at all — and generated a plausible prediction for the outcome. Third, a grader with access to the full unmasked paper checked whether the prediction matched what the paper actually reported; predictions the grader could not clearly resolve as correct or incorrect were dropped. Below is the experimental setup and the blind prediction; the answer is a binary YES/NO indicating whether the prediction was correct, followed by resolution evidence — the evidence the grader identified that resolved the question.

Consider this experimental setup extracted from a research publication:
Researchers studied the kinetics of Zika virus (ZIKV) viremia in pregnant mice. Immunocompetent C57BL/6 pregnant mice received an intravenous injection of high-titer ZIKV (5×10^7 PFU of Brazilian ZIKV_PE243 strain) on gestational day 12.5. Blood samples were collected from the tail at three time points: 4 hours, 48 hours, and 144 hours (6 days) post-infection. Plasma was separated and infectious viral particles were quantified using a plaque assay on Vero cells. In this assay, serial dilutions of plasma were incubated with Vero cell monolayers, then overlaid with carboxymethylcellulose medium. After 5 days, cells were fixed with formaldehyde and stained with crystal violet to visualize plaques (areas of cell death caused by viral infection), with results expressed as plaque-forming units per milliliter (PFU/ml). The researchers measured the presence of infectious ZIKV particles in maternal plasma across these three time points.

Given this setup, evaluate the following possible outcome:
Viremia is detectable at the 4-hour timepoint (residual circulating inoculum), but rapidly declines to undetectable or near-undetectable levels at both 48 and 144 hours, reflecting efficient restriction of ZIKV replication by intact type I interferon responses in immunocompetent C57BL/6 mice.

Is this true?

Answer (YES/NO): YES